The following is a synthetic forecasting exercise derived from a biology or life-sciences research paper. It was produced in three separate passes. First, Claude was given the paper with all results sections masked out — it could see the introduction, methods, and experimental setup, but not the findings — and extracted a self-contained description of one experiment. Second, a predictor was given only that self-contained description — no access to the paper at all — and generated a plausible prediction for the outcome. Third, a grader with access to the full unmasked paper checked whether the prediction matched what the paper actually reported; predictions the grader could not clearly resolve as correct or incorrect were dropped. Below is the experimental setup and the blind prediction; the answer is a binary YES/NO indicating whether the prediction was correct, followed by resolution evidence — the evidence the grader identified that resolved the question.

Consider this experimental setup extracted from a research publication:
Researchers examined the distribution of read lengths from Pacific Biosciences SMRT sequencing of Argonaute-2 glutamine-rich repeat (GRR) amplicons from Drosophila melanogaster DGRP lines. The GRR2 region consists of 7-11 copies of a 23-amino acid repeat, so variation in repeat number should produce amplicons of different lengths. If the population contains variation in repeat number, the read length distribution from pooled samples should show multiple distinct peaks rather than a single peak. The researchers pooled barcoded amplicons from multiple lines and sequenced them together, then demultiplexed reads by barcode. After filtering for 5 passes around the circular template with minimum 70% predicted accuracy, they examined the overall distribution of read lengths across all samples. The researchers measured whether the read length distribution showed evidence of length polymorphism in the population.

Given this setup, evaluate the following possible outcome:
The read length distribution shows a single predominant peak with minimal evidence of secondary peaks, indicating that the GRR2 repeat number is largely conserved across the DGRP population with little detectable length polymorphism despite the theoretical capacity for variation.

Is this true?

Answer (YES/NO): NO